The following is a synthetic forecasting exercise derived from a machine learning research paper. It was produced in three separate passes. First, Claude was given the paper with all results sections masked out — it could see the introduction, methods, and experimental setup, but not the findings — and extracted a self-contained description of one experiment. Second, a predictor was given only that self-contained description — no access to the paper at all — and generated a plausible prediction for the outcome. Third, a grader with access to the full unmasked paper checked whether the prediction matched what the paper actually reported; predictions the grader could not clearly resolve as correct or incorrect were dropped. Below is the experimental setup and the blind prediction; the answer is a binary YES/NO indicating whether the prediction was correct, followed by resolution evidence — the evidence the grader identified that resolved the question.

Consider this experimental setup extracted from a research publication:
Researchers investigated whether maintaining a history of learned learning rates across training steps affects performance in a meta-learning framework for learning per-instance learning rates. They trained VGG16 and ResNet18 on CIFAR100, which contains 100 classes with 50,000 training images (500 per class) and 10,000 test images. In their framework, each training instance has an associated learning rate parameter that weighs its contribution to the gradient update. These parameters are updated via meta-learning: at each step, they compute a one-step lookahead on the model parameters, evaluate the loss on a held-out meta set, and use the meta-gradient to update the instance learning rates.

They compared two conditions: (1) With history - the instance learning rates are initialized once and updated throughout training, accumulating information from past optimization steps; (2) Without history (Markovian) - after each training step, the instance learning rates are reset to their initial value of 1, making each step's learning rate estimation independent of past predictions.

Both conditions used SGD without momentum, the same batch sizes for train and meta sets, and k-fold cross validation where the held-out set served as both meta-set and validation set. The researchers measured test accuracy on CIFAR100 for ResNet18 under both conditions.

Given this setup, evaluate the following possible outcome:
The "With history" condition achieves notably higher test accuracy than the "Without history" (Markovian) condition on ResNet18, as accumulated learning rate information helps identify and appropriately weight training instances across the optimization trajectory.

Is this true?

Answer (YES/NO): YES